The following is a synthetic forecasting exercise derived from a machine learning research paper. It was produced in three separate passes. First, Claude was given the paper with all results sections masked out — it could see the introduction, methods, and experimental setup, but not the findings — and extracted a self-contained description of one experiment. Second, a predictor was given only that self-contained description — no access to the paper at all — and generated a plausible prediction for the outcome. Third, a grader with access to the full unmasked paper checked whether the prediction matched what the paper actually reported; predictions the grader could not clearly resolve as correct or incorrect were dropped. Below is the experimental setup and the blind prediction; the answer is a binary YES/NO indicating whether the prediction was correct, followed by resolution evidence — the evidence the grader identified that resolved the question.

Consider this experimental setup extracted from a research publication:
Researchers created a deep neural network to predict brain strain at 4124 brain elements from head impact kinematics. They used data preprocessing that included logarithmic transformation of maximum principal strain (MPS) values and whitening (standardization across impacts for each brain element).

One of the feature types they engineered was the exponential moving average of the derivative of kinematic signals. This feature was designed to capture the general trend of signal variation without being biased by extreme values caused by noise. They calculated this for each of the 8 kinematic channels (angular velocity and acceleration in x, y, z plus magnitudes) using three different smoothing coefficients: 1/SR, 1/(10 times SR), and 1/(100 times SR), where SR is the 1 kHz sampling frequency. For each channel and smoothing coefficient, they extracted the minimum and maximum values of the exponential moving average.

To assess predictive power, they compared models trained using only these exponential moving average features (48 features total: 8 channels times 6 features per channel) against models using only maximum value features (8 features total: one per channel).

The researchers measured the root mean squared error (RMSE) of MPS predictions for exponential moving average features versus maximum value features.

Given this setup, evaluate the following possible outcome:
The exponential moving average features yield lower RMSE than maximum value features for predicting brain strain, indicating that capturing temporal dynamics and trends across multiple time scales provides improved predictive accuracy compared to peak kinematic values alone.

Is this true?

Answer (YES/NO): YES